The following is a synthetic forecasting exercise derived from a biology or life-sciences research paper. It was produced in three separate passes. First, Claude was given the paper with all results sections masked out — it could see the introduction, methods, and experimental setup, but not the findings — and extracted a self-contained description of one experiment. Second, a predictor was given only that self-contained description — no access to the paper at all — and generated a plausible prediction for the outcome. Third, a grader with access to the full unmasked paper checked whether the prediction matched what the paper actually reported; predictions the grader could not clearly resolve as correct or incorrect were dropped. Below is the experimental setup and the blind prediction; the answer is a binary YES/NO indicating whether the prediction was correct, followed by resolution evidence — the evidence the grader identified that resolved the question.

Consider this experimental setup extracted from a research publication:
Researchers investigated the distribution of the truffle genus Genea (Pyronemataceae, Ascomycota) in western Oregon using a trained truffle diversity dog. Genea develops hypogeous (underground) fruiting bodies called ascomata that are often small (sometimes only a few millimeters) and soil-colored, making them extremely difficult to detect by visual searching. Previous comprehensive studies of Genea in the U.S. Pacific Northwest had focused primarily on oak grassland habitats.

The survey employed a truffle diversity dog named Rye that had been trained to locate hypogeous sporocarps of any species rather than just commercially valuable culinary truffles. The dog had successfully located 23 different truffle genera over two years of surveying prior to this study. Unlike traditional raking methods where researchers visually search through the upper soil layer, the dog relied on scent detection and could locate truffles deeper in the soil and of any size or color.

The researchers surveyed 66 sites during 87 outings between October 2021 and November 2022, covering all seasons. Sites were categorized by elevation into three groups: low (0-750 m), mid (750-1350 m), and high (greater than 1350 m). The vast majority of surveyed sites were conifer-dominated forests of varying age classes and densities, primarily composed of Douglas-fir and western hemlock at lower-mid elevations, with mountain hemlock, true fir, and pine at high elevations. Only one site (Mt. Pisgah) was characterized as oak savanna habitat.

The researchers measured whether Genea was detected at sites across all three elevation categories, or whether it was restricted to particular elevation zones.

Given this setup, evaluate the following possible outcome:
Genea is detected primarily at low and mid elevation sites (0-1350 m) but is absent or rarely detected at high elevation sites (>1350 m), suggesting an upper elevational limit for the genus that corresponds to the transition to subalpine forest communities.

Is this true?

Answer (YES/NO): NO